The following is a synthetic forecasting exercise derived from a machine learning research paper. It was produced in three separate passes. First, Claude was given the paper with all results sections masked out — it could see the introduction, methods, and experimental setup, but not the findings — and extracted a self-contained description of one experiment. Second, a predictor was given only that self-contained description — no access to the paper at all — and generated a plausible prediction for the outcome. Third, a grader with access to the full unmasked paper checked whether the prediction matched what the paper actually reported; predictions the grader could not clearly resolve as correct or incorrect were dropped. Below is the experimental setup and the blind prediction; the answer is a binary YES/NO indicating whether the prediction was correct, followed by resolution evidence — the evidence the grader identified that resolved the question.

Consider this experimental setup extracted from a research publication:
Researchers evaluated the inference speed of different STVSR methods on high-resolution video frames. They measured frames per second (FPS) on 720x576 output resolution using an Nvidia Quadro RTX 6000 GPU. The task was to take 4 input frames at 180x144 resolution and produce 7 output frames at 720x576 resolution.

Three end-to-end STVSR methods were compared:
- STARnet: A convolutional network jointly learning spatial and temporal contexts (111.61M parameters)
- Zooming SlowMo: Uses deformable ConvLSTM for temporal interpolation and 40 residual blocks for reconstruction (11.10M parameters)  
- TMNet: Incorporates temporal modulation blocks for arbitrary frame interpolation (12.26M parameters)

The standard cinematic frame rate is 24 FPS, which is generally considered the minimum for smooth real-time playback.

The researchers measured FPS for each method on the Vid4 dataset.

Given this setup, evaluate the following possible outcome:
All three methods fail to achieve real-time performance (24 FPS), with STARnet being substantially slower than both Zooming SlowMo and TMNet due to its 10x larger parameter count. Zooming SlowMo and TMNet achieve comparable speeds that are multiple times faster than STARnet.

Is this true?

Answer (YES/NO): YES